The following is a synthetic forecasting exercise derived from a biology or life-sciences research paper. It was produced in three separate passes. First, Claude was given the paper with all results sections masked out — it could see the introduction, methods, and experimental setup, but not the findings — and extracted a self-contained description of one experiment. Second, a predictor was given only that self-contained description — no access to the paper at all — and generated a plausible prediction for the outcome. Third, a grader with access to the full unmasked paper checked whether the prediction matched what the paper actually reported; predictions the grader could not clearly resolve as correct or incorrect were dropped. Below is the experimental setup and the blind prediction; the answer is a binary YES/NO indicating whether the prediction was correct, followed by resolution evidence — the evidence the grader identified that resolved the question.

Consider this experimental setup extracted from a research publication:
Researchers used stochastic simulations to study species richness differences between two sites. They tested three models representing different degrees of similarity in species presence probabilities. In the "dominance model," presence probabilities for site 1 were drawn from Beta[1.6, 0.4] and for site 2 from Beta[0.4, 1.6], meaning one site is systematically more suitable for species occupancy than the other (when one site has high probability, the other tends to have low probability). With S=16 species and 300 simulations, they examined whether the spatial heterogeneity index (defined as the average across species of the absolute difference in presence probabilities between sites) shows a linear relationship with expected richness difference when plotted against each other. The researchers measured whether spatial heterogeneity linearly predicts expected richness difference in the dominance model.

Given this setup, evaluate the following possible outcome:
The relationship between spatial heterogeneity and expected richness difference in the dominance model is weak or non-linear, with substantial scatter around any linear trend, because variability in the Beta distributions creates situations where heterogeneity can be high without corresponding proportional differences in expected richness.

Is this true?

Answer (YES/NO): NO